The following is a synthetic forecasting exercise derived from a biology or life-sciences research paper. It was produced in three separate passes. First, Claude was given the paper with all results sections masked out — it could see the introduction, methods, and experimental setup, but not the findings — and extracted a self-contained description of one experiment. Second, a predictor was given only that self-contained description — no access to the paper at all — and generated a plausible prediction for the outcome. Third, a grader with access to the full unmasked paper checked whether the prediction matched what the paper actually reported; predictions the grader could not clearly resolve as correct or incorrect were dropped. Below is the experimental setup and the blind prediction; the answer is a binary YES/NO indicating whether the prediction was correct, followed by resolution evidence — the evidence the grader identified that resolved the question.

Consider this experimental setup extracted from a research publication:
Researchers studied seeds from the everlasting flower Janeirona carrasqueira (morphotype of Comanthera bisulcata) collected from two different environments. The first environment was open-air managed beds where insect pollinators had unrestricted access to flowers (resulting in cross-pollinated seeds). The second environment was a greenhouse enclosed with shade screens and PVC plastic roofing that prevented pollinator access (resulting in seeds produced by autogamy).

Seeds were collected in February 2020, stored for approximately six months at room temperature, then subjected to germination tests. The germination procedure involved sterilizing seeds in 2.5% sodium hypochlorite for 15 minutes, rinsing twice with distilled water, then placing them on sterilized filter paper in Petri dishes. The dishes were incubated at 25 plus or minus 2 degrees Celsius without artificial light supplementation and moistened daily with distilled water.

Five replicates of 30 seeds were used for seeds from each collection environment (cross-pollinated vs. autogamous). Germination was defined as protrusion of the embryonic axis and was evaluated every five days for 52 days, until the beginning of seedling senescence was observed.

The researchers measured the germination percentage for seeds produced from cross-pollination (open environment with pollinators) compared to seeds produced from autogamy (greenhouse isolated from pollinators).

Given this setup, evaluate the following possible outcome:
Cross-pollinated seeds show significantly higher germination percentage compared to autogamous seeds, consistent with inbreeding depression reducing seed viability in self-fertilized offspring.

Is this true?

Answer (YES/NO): YES